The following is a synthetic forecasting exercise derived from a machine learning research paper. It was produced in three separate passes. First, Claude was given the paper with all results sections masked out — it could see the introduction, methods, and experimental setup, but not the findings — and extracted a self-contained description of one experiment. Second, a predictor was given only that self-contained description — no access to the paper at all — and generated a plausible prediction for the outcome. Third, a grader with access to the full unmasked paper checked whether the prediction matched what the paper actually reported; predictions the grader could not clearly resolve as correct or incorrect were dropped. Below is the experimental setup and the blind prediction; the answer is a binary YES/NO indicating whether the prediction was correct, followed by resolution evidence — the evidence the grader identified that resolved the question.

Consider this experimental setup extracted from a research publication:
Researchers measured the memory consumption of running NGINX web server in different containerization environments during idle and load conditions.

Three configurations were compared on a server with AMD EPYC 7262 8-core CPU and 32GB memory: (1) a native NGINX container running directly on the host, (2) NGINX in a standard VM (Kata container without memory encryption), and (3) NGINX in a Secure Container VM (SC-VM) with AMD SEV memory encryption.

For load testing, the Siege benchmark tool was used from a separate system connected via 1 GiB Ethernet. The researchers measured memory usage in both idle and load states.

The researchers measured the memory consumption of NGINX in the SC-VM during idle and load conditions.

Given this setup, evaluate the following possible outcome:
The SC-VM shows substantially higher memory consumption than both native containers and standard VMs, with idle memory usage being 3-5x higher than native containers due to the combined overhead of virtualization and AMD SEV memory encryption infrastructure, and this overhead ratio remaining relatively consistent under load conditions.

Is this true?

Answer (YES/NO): NO